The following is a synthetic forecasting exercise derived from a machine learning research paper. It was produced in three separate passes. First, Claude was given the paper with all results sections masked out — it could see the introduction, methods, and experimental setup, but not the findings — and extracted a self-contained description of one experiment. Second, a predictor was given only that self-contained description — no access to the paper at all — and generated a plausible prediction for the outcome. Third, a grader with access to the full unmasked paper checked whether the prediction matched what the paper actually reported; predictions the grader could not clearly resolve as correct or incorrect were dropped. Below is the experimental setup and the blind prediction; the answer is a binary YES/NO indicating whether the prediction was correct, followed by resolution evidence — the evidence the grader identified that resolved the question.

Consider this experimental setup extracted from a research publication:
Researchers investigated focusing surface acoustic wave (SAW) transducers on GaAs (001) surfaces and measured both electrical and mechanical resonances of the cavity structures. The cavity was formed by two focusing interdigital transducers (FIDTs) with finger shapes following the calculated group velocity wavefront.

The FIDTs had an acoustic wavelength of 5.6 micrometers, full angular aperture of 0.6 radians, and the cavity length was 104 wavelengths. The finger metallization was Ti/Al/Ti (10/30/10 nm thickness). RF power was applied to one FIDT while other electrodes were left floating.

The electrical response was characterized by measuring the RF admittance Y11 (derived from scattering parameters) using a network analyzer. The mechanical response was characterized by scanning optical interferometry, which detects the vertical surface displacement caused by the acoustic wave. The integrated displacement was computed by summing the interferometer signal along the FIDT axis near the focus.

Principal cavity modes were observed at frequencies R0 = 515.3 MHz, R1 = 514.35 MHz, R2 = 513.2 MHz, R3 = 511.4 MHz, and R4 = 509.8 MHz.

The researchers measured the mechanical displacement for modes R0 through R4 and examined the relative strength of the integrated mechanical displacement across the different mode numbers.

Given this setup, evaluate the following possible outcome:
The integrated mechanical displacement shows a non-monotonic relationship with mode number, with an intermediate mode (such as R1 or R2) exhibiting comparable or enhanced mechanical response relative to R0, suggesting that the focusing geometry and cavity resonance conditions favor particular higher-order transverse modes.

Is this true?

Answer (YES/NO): YES